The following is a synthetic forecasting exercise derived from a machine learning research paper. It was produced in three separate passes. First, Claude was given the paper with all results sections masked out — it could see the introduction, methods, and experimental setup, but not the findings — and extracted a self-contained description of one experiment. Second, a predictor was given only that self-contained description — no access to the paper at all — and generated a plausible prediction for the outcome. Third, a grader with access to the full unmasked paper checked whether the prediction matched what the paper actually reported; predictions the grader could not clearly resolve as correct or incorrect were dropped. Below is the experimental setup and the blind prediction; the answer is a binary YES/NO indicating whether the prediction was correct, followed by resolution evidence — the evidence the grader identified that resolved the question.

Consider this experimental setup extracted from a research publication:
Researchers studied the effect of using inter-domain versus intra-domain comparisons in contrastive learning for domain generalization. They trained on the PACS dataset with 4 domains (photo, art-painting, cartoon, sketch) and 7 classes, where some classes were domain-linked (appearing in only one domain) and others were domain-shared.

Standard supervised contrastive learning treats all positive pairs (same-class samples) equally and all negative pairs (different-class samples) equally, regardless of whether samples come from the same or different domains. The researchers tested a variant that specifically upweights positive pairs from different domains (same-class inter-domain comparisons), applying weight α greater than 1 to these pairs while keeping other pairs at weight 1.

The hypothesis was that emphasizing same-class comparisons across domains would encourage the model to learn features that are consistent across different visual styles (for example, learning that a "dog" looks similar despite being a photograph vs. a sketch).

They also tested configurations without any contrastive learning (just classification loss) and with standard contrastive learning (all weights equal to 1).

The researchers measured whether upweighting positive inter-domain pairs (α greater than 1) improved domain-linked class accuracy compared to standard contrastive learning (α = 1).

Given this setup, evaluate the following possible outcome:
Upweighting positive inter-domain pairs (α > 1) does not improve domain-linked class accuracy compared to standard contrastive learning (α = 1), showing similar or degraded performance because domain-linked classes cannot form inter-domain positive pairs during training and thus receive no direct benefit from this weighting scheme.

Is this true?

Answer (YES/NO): NO